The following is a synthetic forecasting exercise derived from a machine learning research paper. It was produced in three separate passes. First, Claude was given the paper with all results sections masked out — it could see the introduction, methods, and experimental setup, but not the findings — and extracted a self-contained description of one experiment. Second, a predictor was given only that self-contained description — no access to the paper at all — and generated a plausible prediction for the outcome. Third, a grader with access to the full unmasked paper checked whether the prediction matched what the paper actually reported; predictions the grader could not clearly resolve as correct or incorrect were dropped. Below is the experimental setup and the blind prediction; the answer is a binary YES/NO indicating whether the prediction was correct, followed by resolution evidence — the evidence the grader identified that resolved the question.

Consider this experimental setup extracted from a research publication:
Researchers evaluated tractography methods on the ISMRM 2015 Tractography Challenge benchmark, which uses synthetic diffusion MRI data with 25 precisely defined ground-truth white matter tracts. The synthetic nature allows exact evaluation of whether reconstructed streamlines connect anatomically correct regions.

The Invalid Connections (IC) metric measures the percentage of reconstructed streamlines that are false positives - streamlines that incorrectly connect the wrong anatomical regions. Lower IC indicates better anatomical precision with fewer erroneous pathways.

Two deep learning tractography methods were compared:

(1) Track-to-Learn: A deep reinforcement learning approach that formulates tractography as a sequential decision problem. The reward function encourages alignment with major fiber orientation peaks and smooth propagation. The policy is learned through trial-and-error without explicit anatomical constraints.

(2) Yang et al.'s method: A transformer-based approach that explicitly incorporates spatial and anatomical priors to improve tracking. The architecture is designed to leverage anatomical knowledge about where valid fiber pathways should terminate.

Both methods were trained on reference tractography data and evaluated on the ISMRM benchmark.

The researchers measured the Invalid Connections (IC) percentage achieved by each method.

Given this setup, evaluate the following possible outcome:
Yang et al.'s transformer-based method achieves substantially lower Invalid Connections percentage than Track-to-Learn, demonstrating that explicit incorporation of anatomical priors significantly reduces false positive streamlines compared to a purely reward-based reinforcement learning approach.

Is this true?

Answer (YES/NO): NO